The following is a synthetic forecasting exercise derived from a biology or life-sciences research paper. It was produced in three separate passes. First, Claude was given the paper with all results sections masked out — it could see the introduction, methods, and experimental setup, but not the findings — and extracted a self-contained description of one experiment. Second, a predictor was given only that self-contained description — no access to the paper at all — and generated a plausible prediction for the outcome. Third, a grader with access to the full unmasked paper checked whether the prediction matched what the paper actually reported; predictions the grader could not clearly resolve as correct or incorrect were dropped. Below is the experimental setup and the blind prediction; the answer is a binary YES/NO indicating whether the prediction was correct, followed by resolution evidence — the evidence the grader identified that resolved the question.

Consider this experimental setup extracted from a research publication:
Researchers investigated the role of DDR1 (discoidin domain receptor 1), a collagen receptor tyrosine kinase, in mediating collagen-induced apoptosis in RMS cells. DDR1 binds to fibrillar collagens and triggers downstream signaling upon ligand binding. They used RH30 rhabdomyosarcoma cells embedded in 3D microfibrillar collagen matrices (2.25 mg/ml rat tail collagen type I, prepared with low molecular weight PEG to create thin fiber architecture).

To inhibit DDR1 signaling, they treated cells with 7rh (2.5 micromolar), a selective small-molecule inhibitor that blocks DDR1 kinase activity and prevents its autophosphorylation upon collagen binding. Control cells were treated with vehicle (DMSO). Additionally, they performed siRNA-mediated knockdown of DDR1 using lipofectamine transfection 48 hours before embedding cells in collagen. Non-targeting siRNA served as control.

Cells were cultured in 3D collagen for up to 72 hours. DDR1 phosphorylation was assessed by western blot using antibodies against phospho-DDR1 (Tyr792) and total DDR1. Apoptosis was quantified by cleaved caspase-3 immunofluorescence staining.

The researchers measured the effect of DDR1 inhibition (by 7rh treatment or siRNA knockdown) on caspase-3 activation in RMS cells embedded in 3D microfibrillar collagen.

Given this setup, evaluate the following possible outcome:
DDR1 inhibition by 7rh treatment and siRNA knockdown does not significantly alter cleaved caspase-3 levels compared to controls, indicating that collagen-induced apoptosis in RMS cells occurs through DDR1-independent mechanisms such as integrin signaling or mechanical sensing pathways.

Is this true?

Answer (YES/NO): NO